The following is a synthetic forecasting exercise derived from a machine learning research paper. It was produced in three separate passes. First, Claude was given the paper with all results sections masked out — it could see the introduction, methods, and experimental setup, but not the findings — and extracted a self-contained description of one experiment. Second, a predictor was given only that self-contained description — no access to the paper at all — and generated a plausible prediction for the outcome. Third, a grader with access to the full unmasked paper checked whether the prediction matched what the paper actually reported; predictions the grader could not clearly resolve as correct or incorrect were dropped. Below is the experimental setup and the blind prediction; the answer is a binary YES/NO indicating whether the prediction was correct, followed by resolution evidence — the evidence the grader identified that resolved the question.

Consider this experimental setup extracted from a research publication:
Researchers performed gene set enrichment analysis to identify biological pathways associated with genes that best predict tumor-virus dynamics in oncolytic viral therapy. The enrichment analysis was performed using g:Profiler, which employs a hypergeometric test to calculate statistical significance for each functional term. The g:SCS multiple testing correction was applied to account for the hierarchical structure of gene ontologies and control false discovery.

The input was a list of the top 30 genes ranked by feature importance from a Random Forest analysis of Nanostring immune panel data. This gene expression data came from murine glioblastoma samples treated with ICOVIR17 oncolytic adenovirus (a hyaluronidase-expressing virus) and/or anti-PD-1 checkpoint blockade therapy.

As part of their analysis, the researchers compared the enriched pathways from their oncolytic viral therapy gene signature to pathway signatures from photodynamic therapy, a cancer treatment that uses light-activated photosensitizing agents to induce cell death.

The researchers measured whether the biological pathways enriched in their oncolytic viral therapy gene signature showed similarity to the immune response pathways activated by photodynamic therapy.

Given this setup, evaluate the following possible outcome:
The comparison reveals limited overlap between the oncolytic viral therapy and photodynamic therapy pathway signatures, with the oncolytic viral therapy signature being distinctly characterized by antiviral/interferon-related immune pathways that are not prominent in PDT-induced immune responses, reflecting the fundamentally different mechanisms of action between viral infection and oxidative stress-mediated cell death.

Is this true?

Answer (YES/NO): NO